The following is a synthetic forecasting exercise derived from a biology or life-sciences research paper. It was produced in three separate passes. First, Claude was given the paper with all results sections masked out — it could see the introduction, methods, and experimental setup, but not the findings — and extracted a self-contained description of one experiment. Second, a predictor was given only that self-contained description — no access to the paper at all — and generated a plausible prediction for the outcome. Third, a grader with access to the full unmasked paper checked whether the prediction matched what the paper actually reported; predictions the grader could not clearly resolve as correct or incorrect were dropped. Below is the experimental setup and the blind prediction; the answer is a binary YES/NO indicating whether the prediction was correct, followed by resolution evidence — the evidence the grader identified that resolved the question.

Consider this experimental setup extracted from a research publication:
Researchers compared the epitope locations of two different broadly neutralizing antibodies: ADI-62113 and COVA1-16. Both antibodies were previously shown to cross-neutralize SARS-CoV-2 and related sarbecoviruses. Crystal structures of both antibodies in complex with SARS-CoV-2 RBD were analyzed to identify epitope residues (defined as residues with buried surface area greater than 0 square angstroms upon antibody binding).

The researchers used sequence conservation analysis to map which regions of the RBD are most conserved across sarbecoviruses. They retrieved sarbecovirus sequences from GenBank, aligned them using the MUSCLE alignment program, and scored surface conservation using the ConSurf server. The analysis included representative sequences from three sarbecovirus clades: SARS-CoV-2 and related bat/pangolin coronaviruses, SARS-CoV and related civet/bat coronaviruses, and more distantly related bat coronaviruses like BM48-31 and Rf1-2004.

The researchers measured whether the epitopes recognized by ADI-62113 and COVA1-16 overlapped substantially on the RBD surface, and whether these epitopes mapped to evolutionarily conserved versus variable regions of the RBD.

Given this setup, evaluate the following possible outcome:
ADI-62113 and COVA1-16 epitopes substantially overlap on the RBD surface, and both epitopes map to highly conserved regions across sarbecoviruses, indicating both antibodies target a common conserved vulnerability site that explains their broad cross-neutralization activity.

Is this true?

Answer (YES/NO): YES